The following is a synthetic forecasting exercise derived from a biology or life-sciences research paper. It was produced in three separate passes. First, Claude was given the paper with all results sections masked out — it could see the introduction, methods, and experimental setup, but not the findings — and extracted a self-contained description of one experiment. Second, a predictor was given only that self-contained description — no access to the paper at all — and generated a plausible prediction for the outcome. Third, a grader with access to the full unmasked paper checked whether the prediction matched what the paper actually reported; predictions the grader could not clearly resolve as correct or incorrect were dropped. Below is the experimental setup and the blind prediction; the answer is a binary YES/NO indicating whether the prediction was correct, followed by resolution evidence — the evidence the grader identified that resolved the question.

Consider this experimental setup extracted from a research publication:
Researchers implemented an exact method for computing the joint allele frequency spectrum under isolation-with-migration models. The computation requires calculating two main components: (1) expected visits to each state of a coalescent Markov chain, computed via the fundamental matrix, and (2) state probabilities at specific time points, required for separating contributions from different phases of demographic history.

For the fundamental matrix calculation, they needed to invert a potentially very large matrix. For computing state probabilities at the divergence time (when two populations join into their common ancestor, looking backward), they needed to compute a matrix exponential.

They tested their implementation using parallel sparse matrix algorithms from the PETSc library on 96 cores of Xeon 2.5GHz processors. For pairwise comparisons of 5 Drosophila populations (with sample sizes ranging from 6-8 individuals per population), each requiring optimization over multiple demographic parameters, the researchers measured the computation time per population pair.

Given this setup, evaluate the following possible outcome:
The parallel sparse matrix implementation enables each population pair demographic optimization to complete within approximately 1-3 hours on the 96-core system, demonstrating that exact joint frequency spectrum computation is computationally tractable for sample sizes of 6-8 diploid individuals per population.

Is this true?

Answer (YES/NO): NO